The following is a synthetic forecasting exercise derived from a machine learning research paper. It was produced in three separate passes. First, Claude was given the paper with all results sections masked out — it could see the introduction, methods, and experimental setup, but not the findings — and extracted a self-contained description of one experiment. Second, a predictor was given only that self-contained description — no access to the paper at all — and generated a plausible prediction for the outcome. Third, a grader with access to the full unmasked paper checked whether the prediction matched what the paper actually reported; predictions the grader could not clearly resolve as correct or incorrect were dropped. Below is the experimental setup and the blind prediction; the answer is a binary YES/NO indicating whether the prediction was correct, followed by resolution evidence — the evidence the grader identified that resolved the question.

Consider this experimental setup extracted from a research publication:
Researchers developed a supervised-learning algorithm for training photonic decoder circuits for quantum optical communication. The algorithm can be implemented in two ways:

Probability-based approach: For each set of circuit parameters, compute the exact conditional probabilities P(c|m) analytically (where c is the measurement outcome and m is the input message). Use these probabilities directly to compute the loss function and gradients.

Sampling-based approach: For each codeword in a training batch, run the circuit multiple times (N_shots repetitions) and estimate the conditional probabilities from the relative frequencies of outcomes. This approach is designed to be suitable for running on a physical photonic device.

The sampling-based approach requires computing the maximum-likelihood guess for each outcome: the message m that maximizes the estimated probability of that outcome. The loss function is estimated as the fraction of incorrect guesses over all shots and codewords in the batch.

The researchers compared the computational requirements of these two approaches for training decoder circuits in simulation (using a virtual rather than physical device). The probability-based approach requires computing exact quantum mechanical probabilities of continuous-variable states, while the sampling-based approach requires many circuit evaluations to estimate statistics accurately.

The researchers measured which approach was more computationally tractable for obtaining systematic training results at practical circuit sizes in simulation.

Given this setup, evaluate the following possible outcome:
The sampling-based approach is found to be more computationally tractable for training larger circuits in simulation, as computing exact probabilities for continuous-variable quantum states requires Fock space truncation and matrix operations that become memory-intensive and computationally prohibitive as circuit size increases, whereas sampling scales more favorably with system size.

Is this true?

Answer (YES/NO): NO